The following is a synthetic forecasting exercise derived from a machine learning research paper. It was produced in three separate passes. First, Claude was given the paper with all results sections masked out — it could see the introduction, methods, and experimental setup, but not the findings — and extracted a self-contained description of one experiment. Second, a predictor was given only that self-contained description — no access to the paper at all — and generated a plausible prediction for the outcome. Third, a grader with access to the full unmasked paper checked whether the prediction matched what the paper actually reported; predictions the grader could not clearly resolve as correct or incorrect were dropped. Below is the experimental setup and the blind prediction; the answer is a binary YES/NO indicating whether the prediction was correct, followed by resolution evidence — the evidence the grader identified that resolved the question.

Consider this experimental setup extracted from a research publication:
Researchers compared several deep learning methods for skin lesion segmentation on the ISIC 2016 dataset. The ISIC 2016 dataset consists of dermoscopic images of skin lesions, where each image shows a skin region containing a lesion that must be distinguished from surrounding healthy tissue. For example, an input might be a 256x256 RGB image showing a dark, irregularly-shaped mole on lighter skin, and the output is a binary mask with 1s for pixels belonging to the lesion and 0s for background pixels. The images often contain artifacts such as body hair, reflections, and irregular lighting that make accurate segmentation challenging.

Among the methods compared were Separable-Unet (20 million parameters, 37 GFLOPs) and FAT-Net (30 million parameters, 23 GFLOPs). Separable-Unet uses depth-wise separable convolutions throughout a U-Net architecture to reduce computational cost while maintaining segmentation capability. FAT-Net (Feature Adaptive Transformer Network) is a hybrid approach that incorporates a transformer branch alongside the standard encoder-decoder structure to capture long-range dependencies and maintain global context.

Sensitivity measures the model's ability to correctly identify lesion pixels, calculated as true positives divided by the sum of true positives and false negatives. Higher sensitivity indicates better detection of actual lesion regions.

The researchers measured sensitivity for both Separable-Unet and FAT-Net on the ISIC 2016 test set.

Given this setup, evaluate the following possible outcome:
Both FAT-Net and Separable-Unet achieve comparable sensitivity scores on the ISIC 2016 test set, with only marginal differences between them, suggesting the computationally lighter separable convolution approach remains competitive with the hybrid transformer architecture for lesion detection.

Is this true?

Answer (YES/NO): YES